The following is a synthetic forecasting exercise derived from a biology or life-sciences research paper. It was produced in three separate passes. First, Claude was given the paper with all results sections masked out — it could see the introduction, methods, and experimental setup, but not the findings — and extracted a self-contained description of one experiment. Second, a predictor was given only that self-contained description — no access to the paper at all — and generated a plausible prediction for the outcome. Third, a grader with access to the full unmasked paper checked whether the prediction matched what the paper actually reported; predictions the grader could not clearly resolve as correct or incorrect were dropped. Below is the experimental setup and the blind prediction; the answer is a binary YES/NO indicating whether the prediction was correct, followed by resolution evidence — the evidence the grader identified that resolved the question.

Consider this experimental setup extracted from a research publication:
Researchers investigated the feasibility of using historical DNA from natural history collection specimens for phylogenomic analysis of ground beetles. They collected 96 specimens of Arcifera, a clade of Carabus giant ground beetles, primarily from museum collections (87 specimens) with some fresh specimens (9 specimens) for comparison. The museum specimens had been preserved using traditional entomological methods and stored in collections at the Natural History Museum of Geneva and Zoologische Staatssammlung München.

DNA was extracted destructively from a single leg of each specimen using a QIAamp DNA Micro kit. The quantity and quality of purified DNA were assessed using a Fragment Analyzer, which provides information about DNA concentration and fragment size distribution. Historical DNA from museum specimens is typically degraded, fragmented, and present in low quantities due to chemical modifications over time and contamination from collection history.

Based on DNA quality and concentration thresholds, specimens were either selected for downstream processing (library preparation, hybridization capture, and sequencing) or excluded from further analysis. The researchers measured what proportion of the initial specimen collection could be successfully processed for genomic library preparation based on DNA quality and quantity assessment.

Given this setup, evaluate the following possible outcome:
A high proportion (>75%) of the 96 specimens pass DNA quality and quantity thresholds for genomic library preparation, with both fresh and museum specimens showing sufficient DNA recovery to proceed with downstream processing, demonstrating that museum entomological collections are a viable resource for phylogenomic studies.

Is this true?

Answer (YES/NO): NO